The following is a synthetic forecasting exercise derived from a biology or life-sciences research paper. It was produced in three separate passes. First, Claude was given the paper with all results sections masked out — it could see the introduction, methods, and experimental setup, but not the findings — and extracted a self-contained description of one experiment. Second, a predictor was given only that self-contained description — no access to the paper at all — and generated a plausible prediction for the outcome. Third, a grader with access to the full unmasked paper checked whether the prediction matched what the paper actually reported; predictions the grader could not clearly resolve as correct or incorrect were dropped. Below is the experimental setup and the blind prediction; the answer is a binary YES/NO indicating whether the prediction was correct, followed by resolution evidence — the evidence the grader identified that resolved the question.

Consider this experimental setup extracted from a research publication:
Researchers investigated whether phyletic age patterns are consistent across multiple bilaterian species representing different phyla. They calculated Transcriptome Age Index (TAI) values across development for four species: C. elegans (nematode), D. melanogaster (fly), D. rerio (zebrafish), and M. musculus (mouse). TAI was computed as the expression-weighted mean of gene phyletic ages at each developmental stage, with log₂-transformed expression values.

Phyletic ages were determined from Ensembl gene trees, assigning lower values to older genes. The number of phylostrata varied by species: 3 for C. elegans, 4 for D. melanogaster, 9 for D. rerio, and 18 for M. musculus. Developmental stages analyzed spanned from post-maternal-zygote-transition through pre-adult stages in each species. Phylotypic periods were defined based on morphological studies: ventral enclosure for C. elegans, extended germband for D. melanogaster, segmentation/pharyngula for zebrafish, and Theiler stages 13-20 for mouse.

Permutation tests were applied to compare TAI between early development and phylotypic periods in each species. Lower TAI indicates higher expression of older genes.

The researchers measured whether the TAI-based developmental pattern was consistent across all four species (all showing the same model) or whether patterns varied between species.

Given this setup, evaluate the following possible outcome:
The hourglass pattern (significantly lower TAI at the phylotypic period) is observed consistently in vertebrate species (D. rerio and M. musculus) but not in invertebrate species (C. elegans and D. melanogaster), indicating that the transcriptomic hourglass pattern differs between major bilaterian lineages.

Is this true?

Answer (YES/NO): NO